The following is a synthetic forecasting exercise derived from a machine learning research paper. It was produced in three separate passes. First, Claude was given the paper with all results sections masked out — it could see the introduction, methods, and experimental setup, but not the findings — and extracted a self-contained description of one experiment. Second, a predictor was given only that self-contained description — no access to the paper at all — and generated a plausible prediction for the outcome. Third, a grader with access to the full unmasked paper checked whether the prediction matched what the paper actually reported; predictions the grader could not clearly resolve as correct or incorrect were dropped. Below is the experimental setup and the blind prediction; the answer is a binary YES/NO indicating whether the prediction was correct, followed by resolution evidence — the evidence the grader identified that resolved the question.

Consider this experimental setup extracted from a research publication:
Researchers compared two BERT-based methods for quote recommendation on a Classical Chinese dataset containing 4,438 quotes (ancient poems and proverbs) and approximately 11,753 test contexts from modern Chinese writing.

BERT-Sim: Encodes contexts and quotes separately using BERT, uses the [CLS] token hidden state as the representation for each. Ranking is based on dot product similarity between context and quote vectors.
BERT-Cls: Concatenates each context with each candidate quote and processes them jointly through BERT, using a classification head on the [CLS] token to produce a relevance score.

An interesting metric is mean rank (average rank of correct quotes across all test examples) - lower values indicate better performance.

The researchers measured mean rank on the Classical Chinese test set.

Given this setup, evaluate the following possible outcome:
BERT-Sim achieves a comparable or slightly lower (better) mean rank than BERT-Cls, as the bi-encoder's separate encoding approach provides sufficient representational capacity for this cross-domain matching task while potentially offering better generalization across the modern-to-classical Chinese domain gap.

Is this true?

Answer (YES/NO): NO